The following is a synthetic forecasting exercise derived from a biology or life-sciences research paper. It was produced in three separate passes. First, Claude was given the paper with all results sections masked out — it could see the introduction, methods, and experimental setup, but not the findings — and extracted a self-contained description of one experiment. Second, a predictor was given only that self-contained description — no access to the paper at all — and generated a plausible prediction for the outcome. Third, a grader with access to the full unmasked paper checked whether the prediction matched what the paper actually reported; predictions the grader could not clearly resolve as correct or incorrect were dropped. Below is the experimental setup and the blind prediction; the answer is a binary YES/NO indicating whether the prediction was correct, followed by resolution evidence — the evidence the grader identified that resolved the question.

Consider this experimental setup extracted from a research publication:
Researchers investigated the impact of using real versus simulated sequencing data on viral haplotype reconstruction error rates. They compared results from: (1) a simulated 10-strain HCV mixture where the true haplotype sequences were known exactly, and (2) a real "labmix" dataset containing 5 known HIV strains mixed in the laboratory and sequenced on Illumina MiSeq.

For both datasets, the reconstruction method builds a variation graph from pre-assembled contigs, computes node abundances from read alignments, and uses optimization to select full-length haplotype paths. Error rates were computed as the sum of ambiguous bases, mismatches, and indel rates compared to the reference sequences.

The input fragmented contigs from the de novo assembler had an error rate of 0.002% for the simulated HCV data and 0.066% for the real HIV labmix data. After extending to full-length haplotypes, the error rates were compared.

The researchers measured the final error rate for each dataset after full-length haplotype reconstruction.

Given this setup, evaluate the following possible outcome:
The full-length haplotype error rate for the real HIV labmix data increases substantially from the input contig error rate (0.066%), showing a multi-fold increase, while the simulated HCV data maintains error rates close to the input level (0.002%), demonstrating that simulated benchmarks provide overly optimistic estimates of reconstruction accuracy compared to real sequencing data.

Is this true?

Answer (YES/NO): YES